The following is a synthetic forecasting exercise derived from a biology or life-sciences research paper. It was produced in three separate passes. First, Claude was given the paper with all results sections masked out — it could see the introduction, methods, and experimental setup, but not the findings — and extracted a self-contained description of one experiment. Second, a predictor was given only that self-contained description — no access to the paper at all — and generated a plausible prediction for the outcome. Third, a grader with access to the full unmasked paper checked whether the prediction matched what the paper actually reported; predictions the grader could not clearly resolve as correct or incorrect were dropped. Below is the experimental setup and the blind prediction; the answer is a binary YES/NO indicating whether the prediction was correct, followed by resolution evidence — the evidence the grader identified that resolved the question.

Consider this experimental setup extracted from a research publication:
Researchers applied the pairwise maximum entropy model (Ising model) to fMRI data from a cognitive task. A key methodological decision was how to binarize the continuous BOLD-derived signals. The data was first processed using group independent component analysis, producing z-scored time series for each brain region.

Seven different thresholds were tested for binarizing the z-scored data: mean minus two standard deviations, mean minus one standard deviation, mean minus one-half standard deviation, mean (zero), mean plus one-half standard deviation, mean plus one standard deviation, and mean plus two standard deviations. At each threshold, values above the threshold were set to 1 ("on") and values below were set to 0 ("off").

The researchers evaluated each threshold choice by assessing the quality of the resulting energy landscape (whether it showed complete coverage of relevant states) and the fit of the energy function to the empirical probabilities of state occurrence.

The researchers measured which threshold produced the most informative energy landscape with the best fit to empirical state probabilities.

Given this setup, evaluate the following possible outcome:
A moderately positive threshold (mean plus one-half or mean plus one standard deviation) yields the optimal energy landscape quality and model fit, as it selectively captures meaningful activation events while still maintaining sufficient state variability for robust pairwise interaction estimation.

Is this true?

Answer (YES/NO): NO